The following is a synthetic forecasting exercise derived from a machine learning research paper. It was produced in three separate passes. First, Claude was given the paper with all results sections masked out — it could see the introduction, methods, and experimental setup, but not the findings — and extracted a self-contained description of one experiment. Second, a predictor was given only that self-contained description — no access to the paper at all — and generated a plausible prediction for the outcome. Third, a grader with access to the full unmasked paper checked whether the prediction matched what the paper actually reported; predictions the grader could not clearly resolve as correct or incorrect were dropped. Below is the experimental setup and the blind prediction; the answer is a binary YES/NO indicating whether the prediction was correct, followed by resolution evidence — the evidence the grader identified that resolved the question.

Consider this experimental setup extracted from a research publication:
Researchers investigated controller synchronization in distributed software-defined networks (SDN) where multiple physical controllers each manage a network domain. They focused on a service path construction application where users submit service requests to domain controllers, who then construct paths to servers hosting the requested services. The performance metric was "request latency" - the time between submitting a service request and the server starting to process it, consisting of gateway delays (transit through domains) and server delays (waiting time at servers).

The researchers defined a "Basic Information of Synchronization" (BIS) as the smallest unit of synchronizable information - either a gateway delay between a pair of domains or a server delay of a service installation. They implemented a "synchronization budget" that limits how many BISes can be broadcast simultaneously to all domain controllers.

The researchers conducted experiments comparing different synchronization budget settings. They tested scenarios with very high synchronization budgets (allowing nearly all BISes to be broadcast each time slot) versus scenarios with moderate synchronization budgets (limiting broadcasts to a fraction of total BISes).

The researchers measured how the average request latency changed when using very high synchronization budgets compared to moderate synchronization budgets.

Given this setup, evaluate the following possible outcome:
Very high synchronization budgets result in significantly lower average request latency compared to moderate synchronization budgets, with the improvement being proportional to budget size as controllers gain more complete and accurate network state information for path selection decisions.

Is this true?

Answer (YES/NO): NO